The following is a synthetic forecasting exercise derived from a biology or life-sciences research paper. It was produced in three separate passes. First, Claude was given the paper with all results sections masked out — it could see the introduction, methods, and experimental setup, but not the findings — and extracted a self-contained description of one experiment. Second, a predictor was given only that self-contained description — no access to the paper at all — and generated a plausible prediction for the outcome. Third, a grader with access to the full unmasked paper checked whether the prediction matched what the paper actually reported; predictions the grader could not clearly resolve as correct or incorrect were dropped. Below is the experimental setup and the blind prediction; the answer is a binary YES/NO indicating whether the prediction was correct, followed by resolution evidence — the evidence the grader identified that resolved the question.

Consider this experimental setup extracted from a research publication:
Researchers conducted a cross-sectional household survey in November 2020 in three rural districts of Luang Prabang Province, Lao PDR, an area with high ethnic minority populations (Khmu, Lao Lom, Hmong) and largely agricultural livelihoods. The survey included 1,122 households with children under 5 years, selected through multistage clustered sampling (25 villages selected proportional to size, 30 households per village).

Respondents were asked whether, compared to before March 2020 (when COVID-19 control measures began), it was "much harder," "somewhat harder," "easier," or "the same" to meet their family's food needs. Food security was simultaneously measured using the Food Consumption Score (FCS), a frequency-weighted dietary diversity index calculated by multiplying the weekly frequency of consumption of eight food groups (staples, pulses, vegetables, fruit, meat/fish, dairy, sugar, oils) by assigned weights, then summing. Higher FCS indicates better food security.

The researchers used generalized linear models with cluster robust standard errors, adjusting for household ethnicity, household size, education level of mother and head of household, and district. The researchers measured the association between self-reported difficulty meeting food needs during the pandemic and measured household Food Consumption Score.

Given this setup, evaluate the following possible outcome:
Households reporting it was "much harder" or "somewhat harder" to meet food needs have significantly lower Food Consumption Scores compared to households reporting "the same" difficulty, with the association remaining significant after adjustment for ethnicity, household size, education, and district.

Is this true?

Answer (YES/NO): YES